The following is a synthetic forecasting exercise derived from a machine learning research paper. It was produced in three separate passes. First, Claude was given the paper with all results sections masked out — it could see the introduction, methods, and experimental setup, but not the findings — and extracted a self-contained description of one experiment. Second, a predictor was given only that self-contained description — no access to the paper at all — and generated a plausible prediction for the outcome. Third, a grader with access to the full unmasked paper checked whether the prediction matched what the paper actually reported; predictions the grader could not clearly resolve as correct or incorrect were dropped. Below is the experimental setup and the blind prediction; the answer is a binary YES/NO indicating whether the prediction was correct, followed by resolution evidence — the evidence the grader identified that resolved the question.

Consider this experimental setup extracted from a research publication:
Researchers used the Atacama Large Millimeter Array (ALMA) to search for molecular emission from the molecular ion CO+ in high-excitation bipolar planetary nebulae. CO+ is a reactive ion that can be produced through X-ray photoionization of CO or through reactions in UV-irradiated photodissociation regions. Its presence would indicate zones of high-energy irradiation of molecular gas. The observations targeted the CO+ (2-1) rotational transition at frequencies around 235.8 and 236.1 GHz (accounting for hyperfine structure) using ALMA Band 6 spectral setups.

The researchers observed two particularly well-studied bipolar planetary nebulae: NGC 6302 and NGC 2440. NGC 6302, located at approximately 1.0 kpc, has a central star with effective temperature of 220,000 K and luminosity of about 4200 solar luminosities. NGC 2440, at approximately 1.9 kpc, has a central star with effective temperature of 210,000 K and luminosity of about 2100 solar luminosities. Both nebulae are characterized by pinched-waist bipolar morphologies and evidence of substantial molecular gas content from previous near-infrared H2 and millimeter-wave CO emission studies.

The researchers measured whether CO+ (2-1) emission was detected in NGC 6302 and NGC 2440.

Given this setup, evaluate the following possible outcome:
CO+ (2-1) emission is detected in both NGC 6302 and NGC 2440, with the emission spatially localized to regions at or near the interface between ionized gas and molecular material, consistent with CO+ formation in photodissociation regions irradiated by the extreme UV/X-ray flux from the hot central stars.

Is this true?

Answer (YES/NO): NO